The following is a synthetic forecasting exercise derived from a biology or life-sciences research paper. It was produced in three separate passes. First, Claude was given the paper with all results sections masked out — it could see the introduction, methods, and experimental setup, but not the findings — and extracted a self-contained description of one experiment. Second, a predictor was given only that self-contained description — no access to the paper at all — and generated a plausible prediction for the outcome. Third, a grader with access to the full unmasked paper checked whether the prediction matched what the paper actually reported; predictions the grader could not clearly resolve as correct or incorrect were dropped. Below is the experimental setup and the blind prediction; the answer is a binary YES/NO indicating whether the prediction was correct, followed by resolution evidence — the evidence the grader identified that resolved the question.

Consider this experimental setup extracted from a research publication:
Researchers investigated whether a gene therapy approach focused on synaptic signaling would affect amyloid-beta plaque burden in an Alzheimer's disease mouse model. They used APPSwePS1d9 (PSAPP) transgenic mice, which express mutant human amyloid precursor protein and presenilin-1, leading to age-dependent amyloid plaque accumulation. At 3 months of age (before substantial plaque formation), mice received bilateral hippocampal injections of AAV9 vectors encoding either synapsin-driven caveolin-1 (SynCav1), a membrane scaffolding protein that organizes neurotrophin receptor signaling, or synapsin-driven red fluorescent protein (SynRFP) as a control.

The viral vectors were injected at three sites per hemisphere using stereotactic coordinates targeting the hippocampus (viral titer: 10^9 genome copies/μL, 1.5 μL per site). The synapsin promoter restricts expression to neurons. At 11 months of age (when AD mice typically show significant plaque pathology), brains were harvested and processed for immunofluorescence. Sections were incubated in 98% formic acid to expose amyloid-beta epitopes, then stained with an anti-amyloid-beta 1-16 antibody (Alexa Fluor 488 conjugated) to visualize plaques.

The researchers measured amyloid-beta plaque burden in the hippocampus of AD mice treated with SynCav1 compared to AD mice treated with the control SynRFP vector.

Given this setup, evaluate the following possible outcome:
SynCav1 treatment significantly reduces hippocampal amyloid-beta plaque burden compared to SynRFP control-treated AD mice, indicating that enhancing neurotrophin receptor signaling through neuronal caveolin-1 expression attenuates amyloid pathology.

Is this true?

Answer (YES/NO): NO